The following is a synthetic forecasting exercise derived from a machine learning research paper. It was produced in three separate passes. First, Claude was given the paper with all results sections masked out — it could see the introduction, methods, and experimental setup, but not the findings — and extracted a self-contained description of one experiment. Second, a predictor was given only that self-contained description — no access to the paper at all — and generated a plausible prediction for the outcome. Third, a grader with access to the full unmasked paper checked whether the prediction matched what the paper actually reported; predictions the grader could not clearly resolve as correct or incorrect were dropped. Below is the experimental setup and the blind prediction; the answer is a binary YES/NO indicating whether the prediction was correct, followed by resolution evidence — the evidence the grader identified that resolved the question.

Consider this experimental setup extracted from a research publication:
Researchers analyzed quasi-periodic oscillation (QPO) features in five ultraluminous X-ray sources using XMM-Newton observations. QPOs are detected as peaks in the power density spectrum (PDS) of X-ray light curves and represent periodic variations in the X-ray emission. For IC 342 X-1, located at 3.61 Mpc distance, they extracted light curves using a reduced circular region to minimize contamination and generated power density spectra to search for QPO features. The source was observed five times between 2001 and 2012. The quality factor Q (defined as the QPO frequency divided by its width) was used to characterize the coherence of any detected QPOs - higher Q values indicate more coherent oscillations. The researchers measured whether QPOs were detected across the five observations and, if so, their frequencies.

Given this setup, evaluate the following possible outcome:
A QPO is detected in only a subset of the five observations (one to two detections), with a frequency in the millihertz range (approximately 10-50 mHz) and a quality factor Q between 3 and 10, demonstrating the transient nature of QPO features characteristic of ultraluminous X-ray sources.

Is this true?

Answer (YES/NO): NO